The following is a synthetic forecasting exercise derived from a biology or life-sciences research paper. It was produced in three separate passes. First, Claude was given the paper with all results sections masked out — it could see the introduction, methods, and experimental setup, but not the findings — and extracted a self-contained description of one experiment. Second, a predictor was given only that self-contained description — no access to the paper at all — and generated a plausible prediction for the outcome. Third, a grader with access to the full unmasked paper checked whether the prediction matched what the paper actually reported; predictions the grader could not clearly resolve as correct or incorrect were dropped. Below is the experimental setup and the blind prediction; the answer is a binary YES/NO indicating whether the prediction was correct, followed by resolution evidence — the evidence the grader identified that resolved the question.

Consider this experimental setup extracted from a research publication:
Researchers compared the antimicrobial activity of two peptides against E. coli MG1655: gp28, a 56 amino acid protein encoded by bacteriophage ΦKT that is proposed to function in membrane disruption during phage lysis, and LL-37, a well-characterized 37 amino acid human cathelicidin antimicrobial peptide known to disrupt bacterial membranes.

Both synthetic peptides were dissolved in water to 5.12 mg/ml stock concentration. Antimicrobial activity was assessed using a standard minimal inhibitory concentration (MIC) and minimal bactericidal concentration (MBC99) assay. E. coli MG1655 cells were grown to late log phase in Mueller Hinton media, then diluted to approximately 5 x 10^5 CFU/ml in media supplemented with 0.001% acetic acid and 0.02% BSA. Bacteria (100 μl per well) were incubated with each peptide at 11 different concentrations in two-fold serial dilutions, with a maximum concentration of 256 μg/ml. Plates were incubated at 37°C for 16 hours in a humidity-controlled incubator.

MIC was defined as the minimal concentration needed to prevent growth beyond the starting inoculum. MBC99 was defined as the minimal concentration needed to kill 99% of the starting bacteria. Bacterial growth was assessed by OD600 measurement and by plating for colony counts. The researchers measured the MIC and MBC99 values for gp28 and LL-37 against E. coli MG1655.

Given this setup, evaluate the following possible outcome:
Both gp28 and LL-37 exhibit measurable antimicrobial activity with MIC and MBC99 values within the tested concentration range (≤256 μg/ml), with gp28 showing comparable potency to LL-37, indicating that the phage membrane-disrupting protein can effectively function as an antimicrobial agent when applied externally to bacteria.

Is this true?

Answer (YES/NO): YES